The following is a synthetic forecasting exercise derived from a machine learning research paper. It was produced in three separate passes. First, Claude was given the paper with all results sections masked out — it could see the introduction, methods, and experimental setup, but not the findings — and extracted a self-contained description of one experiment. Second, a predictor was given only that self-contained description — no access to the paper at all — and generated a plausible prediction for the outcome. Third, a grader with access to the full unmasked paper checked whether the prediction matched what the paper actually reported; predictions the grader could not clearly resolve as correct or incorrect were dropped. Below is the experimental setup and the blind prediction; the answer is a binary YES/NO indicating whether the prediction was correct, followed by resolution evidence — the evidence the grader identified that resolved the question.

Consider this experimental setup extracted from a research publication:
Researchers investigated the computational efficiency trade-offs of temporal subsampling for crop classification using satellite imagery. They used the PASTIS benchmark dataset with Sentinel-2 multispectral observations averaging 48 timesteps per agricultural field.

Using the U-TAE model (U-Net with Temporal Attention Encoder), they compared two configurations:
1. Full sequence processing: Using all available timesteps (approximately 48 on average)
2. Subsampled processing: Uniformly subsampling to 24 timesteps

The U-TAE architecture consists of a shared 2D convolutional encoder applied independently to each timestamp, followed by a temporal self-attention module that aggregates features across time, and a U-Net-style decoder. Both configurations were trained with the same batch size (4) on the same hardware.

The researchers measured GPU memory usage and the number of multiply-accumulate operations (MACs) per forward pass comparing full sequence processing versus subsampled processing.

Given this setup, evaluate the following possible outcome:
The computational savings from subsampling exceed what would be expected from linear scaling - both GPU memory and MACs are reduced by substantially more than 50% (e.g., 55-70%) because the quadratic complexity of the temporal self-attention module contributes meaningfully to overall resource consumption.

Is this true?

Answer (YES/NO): NO